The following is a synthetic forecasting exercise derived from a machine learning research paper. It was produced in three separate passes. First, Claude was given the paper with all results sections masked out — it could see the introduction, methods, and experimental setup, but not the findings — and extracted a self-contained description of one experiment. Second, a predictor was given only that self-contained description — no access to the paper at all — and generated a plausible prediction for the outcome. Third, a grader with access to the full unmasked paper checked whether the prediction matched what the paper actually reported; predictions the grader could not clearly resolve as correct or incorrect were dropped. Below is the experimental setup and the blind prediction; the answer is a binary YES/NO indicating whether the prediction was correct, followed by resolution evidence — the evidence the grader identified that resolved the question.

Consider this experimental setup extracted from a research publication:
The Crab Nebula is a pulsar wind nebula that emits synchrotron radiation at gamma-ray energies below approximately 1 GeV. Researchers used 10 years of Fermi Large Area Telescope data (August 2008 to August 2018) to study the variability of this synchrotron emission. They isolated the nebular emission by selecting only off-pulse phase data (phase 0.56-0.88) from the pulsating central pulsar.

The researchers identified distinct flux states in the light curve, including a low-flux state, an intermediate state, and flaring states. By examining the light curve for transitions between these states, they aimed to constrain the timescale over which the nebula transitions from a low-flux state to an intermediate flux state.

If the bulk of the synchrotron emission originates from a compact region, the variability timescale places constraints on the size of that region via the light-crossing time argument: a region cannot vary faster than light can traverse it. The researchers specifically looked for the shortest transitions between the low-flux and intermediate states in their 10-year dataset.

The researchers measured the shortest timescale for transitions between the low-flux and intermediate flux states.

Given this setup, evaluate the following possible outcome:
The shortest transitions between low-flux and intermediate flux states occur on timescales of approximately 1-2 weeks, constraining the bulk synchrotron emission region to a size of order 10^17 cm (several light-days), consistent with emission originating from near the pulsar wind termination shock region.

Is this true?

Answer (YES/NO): NO